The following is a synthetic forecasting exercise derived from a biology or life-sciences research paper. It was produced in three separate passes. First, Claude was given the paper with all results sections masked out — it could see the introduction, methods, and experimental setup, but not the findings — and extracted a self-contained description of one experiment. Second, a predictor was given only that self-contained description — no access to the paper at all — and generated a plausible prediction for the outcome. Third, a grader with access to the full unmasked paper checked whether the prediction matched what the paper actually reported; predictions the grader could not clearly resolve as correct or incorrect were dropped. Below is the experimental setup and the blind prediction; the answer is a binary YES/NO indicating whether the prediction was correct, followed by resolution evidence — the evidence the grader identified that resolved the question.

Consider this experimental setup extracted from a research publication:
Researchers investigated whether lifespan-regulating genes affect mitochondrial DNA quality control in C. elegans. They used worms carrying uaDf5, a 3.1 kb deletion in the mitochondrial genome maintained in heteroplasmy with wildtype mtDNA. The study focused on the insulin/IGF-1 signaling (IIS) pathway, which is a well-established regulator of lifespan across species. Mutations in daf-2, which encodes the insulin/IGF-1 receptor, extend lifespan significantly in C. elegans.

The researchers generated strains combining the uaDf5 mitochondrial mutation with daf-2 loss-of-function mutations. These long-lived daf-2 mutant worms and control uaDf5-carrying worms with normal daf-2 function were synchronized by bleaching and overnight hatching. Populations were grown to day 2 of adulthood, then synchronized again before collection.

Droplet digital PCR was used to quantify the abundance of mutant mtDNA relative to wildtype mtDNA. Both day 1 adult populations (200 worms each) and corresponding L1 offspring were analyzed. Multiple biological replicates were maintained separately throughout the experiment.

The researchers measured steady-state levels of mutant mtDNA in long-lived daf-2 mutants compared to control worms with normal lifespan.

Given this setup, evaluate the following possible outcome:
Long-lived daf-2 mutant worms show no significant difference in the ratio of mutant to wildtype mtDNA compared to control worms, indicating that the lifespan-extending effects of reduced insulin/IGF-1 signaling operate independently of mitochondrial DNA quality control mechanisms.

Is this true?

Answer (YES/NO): NO